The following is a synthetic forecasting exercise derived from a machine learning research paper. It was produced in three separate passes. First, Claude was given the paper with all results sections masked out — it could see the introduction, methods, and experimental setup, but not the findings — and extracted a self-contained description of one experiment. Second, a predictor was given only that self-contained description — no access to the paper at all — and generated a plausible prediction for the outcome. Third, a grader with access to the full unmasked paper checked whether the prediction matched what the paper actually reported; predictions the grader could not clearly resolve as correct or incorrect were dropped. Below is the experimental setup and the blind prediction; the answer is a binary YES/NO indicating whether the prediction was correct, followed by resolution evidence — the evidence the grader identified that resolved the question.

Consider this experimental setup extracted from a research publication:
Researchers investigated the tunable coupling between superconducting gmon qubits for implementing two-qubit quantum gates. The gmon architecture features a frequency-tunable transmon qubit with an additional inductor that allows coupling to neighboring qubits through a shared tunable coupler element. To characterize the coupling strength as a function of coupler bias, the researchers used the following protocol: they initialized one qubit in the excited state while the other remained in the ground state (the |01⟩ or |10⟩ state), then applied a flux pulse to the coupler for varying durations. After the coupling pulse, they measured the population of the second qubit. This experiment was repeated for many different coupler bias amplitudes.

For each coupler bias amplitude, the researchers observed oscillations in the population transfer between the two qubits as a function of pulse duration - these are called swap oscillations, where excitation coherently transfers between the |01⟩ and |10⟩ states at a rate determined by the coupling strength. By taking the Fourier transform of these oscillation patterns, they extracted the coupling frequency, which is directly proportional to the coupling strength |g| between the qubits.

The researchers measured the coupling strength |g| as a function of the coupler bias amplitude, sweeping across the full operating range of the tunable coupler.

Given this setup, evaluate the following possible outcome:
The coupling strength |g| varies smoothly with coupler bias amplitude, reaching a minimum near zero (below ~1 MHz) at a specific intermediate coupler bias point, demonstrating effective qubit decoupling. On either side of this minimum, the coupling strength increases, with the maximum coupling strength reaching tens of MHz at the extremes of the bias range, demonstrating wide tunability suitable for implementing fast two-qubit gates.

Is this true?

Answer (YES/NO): YES